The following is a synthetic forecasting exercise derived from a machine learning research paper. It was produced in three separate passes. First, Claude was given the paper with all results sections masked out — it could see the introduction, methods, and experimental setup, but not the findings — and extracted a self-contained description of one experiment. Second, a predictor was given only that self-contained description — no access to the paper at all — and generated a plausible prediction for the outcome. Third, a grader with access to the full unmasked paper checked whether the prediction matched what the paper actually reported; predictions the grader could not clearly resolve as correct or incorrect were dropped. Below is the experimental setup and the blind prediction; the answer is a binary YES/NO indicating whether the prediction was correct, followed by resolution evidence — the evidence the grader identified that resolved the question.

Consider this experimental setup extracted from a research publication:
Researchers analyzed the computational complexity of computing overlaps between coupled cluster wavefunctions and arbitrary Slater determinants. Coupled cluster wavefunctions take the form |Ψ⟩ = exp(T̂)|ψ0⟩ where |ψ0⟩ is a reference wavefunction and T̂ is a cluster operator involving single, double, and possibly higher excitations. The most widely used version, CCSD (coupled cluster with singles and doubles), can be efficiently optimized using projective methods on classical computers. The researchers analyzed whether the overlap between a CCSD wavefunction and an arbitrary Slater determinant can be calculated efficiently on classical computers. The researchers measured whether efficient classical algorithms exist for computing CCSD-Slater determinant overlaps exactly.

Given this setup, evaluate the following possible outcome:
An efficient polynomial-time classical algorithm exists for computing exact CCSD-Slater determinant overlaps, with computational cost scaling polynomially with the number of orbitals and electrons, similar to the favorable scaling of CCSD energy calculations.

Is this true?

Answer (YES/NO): NO